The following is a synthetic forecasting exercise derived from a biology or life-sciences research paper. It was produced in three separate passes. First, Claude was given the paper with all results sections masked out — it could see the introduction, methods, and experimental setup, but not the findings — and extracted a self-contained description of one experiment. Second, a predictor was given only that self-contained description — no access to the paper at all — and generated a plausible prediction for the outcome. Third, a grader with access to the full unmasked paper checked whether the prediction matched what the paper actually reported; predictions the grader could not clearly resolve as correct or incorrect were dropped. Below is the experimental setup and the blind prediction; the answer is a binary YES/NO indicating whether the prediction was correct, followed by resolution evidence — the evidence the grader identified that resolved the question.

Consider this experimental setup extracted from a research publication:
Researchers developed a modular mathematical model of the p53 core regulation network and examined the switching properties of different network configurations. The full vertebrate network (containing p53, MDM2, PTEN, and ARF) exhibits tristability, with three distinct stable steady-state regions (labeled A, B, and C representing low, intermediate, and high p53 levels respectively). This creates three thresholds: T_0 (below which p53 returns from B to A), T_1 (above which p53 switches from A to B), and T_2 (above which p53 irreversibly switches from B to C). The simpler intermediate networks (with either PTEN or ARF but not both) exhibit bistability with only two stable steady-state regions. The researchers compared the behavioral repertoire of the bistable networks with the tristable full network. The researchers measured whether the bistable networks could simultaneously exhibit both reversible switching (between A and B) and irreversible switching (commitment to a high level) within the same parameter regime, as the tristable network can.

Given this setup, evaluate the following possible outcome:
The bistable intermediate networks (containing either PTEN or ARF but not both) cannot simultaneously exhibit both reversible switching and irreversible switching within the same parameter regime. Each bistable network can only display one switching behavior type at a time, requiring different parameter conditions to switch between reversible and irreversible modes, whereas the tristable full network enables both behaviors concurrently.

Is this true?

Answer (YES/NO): YES